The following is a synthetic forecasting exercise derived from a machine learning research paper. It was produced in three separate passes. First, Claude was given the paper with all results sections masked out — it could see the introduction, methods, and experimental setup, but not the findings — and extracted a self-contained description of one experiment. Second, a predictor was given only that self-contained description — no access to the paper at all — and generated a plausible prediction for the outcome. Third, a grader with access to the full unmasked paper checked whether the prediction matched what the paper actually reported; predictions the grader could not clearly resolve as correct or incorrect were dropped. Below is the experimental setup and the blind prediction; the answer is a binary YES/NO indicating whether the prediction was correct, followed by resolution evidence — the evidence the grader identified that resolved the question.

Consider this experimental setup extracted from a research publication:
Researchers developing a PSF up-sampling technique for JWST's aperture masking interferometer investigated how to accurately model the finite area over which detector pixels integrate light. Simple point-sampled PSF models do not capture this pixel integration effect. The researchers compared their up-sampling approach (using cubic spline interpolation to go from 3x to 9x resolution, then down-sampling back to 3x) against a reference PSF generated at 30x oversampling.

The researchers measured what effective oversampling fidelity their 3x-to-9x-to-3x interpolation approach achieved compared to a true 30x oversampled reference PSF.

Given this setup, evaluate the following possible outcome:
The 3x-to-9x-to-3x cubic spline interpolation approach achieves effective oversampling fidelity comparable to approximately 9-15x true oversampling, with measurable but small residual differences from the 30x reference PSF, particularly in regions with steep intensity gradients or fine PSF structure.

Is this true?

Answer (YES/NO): YES